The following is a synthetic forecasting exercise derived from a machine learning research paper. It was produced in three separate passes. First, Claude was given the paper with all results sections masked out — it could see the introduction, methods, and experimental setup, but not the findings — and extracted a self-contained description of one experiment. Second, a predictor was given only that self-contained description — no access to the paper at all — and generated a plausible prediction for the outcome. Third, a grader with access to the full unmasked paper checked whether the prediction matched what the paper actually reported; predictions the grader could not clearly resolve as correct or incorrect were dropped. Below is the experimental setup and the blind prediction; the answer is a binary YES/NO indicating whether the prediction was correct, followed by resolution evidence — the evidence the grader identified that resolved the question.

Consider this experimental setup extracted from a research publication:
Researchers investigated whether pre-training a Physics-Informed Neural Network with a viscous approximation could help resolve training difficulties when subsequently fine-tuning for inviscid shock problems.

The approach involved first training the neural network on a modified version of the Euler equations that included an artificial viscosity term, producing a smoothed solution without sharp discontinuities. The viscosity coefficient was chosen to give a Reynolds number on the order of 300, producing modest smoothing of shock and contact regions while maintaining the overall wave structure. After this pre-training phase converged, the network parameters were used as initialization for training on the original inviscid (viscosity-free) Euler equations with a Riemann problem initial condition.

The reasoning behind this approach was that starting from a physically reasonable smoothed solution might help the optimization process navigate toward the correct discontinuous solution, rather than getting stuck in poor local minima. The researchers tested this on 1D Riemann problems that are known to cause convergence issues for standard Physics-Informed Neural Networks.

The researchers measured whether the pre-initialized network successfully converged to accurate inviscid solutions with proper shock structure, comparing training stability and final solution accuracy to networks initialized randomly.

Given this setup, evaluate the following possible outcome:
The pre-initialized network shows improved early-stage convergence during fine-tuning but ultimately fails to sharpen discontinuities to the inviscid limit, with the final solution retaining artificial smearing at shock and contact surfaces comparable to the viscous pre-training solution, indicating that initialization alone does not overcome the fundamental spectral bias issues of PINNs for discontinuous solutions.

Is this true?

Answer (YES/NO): NO